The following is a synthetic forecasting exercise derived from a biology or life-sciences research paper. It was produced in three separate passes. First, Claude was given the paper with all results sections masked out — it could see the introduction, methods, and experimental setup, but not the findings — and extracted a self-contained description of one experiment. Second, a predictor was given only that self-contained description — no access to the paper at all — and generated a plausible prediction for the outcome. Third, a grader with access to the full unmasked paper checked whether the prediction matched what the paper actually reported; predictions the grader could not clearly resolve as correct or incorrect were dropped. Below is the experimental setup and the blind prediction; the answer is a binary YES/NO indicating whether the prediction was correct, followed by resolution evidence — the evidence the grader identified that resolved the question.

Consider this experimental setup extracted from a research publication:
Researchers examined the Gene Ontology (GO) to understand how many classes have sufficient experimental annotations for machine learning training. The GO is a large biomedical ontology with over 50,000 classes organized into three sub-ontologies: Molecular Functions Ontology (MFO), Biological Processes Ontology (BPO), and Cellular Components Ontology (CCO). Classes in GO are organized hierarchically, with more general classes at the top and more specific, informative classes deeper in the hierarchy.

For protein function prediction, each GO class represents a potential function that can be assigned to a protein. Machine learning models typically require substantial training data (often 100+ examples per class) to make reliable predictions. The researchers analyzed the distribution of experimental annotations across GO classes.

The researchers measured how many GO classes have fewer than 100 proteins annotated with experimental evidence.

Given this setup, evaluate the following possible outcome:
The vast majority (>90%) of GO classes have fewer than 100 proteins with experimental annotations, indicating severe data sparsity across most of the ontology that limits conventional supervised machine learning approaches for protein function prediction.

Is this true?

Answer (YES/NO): NO